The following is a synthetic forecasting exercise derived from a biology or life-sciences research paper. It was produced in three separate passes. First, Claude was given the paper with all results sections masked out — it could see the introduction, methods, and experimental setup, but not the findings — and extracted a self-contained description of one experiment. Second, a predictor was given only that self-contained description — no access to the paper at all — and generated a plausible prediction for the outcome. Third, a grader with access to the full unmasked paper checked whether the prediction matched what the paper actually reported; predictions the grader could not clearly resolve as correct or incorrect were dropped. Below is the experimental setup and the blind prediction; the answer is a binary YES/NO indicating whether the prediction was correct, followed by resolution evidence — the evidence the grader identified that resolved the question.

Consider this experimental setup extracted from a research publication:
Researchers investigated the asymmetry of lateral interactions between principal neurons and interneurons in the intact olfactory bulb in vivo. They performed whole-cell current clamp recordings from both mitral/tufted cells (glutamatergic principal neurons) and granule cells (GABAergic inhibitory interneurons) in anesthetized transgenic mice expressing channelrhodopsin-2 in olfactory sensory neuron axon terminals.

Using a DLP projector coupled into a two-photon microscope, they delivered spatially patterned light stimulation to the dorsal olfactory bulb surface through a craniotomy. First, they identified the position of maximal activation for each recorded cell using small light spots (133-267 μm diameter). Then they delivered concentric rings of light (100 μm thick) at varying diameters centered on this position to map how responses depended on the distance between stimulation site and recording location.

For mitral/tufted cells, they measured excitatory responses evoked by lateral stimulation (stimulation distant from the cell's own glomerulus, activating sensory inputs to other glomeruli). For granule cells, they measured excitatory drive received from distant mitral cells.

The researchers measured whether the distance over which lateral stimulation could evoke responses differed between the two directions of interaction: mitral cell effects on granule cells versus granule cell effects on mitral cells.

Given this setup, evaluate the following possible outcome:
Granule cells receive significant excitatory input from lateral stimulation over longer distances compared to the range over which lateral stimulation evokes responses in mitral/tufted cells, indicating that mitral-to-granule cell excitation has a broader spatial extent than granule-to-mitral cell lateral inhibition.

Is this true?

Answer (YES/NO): YES